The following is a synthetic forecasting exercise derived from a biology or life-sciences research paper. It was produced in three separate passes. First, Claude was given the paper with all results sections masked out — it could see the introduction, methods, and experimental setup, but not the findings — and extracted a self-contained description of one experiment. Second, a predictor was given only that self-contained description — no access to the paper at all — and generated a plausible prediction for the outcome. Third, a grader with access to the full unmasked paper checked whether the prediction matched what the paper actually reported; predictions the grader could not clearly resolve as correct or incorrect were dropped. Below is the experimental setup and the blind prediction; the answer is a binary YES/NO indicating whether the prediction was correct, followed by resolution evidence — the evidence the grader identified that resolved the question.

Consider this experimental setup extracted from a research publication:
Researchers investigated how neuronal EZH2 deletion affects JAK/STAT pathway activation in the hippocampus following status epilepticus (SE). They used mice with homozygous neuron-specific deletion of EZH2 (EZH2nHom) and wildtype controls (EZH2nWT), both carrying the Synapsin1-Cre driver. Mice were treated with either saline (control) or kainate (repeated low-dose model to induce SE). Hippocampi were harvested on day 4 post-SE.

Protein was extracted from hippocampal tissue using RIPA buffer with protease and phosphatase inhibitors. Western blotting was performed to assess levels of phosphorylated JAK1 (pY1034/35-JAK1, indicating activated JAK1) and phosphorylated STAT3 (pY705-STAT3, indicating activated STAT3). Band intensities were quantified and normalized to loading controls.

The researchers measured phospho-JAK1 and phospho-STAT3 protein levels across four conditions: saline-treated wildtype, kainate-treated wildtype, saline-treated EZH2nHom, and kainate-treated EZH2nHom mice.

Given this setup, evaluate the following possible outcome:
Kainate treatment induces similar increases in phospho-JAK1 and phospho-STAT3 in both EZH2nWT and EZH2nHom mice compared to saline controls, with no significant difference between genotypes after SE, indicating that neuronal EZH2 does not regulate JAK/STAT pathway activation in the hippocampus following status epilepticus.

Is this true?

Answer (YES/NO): NO